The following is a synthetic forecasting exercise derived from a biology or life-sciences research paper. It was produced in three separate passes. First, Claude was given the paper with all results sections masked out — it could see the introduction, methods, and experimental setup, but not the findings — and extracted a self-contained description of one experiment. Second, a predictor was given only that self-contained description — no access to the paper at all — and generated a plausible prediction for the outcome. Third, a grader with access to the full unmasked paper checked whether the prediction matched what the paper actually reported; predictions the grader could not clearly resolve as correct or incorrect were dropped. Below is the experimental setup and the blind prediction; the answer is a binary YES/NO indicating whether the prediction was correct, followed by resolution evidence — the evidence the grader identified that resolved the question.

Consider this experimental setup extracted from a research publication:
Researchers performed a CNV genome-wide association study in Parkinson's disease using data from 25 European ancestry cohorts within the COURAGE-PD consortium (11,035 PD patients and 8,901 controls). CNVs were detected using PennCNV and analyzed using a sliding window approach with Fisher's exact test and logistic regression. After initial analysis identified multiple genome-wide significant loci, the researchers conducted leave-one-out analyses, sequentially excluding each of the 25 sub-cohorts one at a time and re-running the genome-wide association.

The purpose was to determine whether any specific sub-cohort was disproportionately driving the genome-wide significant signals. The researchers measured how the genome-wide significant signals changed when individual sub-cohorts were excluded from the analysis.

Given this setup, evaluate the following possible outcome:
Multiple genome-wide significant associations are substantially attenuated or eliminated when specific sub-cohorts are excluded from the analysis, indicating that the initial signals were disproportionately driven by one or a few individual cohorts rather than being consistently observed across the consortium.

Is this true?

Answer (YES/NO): YES